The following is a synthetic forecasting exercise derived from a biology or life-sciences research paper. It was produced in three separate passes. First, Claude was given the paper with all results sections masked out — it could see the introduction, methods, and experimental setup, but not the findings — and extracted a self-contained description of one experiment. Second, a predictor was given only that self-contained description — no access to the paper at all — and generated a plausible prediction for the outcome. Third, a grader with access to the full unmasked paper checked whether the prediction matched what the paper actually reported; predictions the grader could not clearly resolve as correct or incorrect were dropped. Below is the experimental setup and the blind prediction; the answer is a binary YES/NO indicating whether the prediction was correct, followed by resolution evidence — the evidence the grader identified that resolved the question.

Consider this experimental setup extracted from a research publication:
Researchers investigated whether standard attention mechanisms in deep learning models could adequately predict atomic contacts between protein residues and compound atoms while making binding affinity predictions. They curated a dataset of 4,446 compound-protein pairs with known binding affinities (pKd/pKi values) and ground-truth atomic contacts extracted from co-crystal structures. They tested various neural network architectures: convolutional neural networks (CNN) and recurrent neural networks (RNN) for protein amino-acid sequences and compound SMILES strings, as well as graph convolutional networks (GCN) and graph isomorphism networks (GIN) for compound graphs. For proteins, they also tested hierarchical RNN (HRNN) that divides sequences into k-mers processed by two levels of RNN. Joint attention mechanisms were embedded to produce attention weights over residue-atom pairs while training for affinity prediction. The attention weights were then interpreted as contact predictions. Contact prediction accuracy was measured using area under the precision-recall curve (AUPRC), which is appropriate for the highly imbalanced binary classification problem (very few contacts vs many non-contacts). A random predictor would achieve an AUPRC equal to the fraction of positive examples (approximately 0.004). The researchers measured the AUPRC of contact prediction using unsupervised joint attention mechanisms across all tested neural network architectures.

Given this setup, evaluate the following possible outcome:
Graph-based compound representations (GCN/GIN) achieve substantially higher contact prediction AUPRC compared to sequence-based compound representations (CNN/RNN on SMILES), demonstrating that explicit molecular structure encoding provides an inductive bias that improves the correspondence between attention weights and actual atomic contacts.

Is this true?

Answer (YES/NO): NO